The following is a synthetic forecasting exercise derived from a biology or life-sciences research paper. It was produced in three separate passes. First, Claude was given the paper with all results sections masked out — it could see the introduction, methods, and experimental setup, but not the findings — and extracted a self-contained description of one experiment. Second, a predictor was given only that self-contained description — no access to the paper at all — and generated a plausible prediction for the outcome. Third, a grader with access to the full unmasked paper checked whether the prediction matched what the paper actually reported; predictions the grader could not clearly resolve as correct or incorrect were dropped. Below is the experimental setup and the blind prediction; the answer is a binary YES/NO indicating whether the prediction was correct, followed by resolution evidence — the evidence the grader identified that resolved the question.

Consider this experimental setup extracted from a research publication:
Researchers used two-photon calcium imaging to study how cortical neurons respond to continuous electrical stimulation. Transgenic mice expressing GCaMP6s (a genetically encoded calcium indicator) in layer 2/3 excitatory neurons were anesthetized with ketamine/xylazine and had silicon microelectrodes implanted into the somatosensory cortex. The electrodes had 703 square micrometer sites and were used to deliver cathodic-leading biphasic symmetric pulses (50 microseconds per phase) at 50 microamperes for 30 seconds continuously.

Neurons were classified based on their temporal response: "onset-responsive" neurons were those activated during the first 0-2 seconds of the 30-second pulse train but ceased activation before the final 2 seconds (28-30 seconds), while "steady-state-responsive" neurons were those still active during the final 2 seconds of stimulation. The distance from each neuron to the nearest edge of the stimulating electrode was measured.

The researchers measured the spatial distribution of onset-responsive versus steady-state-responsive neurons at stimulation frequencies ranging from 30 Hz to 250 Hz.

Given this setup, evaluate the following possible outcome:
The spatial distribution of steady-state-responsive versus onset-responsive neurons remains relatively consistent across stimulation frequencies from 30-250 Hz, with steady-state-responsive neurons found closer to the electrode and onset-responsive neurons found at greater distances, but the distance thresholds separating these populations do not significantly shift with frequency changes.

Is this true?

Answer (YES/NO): NO